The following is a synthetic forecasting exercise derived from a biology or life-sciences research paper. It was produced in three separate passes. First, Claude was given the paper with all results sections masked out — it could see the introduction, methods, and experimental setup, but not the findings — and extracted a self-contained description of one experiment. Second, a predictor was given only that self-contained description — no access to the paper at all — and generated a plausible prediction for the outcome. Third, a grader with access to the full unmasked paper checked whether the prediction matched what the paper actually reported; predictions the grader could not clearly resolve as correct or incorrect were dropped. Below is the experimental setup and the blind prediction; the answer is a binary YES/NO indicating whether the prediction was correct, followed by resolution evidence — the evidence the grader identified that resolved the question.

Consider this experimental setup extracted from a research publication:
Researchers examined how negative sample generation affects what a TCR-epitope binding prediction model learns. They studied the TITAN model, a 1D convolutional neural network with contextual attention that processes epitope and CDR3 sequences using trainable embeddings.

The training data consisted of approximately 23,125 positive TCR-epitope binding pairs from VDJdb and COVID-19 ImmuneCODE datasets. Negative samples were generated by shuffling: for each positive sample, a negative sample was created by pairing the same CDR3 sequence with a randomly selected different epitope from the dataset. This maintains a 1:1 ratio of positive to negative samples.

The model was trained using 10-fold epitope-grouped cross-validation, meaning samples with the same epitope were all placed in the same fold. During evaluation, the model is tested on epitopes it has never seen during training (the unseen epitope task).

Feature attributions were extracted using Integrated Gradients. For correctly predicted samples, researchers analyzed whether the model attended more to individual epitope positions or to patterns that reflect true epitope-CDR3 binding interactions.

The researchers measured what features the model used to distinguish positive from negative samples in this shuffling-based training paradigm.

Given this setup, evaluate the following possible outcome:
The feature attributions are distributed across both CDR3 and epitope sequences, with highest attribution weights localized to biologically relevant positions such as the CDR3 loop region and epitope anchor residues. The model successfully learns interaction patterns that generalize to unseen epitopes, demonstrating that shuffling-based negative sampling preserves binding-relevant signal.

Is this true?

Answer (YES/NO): NO